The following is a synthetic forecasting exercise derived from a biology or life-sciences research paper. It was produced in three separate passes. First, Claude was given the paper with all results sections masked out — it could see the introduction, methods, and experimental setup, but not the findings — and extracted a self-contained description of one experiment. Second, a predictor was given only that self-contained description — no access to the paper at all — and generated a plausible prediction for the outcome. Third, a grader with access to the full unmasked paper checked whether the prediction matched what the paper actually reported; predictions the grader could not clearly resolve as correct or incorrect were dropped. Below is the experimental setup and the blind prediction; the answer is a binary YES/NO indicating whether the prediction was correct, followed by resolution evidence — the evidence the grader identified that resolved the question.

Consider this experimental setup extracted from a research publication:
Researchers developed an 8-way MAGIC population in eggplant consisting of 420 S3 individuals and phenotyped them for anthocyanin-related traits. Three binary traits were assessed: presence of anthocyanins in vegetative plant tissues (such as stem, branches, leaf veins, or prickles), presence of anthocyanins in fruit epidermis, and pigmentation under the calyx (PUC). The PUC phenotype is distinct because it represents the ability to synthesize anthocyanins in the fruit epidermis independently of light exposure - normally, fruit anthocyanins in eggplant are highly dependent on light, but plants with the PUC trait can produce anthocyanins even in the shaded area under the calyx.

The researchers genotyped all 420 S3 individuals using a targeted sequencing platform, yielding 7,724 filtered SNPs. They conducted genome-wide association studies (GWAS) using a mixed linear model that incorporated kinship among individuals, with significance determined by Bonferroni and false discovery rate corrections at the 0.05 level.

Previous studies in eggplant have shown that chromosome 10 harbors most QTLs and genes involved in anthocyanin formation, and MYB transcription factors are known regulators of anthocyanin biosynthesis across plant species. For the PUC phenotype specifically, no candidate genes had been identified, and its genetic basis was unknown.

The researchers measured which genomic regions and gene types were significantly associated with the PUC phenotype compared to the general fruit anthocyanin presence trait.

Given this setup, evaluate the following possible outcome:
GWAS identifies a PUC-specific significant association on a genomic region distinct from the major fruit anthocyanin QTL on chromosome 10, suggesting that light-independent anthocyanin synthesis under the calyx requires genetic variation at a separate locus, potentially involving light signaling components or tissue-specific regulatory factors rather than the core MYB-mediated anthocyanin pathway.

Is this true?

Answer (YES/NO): YES